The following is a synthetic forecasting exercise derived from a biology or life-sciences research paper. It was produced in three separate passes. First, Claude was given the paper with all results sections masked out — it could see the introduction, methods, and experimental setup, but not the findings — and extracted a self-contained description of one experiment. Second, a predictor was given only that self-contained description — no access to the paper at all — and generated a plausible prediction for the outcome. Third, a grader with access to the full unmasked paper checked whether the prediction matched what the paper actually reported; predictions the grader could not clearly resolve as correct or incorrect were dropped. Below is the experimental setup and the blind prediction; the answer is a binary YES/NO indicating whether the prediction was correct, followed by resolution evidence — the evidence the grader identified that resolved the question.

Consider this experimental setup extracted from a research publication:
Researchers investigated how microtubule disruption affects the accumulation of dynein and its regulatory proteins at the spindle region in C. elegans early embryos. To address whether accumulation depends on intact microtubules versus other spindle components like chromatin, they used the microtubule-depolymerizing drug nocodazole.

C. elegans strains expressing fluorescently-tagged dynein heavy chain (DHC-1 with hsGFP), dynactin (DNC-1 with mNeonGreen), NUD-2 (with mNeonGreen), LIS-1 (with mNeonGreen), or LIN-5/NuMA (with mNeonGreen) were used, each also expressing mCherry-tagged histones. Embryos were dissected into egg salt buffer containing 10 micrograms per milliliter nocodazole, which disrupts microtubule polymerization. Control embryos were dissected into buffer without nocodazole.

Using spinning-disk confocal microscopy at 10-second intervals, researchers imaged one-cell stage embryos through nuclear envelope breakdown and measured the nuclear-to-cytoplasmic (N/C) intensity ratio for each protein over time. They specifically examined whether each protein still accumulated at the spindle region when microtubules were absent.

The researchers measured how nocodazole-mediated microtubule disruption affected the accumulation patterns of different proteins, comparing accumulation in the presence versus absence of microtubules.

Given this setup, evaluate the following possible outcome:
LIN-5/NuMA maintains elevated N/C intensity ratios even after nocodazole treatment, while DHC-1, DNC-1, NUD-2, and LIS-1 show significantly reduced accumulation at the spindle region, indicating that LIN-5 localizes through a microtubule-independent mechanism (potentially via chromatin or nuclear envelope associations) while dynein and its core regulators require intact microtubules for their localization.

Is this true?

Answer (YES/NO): NO